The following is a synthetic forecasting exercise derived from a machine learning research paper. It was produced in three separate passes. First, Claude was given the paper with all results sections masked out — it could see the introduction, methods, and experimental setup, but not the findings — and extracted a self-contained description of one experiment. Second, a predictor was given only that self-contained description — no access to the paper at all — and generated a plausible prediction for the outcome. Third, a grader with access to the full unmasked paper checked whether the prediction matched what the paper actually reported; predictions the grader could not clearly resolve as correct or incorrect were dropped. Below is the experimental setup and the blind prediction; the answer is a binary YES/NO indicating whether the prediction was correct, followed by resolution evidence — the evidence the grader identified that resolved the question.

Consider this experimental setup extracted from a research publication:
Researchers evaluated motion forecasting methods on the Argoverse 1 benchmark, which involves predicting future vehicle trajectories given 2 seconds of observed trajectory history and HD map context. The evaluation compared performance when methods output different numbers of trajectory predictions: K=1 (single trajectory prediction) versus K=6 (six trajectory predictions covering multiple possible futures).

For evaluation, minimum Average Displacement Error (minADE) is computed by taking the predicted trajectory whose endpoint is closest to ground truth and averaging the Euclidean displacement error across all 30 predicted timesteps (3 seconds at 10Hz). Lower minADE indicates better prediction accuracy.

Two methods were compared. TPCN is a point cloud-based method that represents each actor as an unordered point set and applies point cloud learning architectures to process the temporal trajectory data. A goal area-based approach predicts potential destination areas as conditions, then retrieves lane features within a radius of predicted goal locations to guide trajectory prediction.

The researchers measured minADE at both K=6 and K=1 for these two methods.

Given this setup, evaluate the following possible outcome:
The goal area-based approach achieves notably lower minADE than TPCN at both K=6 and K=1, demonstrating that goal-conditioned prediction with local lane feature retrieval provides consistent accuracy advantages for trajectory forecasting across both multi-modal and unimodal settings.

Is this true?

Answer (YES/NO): NO